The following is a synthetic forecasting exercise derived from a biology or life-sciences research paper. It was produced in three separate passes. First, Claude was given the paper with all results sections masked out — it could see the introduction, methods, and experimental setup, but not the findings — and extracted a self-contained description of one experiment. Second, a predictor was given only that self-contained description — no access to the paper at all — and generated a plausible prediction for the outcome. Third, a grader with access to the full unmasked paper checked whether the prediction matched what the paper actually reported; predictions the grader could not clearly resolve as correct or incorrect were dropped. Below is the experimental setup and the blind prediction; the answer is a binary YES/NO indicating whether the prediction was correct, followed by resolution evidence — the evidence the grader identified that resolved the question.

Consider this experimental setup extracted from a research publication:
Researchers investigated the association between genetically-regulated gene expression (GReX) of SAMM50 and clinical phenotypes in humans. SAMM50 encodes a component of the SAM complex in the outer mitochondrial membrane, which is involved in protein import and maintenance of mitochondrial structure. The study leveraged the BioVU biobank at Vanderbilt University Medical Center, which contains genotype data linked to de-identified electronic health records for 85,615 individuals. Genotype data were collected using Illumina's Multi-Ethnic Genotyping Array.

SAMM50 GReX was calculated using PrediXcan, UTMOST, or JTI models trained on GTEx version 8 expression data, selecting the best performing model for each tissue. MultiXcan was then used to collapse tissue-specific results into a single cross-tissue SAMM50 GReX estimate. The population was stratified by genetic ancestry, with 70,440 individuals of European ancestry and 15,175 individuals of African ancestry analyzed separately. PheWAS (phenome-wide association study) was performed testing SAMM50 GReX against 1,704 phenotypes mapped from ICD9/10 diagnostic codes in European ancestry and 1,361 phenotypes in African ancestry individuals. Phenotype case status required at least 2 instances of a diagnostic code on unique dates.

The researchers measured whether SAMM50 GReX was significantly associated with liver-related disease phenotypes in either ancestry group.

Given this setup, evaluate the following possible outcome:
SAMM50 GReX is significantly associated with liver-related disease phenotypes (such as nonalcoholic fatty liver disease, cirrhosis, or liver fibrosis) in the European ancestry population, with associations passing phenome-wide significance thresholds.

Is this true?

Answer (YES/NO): YES